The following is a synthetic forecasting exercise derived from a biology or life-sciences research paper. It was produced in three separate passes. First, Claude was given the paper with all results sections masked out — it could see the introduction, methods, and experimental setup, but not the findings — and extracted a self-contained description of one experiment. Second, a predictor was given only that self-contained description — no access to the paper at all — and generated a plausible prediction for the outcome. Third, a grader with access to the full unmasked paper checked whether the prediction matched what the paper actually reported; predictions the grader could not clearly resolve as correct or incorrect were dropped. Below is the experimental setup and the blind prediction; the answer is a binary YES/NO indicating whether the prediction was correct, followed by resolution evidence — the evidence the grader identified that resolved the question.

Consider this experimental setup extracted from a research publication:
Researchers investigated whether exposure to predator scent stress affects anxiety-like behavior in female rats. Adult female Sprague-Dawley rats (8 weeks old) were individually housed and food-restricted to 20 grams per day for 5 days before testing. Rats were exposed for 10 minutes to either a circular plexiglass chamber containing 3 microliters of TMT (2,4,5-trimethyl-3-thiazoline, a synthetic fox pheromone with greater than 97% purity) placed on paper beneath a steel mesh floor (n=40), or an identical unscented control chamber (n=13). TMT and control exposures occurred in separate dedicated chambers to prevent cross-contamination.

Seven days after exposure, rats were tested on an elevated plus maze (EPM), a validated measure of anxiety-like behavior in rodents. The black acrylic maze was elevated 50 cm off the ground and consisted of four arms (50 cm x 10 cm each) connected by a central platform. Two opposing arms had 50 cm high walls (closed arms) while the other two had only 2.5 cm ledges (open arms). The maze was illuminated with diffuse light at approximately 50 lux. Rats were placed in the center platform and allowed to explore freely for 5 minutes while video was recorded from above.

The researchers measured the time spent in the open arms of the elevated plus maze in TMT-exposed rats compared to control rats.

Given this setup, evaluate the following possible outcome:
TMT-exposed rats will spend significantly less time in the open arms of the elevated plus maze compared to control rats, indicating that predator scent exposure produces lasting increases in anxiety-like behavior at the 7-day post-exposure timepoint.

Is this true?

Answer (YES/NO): YES